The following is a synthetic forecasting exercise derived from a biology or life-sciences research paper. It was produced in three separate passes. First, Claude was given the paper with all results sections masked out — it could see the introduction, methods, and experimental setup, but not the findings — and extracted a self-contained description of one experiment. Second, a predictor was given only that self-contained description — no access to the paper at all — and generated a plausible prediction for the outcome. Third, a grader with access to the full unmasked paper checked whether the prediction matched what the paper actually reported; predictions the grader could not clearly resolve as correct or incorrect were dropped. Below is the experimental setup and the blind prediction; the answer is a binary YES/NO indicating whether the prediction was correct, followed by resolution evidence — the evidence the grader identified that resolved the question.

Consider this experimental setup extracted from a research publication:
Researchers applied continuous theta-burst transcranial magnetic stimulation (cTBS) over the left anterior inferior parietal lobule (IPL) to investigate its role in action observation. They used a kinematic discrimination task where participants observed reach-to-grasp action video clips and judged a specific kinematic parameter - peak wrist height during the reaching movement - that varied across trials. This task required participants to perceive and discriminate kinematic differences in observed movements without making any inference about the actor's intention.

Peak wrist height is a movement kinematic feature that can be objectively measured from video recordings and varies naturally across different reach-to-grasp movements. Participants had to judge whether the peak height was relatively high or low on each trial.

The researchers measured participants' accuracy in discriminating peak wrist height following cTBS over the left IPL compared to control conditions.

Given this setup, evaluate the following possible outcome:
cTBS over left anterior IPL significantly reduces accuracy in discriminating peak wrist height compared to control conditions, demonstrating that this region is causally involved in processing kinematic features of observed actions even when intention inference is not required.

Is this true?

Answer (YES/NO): NO